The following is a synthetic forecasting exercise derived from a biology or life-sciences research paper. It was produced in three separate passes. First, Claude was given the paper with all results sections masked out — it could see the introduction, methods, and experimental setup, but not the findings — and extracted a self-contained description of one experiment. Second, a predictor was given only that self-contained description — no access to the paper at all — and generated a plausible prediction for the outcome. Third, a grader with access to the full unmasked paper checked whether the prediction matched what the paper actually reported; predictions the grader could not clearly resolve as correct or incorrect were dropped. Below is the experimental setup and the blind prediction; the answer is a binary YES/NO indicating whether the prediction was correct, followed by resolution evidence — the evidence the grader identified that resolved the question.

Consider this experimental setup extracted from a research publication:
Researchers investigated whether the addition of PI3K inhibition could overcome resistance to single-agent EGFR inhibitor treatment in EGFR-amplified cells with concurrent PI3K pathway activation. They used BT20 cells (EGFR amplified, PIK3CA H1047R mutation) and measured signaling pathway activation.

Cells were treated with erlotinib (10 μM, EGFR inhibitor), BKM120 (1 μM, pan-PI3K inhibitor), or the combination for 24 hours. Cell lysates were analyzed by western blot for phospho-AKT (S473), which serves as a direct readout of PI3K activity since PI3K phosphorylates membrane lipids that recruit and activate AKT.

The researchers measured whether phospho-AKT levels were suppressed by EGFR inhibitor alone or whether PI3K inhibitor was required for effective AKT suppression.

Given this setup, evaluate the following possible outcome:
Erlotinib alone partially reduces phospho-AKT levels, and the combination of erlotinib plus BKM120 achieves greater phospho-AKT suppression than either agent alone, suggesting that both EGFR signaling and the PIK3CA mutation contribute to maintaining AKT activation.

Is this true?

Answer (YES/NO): NO